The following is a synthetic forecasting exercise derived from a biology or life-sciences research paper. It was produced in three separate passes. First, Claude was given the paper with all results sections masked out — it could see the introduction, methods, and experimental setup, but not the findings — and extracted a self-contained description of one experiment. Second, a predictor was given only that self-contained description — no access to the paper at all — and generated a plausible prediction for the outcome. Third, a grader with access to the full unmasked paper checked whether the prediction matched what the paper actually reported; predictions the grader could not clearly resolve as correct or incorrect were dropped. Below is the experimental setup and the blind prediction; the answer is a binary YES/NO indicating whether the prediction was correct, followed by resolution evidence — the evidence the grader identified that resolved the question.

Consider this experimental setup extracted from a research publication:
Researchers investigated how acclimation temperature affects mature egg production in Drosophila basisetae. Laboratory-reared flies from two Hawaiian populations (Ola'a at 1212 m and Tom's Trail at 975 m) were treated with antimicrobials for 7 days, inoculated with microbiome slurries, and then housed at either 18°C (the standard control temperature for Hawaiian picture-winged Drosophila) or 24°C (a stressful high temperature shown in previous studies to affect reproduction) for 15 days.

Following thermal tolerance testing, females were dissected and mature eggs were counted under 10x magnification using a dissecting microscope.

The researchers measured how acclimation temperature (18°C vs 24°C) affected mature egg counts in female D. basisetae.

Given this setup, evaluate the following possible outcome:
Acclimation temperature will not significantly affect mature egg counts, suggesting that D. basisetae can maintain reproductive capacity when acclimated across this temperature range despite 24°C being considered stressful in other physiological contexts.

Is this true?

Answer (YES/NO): NO